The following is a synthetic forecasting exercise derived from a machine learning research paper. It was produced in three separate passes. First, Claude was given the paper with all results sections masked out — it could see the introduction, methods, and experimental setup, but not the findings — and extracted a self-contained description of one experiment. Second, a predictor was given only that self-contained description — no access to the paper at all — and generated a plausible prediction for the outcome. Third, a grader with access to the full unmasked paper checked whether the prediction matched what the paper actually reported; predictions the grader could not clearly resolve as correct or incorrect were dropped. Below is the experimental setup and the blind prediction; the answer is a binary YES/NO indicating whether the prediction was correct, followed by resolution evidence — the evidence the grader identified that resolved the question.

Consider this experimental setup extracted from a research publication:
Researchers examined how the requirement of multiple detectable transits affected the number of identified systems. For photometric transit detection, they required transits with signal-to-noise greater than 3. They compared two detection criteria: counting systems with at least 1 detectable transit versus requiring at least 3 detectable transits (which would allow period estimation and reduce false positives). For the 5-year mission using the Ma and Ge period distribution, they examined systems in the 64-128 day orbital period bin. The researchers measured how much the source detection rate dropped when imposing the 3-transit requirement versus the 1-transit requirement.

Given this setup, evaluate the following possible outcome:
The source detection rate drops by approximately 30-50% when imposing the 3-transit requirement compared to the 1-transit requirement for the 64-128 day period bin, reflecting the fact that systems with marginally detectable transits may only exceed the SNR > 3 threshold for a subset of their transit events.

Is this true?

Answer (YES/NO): NO